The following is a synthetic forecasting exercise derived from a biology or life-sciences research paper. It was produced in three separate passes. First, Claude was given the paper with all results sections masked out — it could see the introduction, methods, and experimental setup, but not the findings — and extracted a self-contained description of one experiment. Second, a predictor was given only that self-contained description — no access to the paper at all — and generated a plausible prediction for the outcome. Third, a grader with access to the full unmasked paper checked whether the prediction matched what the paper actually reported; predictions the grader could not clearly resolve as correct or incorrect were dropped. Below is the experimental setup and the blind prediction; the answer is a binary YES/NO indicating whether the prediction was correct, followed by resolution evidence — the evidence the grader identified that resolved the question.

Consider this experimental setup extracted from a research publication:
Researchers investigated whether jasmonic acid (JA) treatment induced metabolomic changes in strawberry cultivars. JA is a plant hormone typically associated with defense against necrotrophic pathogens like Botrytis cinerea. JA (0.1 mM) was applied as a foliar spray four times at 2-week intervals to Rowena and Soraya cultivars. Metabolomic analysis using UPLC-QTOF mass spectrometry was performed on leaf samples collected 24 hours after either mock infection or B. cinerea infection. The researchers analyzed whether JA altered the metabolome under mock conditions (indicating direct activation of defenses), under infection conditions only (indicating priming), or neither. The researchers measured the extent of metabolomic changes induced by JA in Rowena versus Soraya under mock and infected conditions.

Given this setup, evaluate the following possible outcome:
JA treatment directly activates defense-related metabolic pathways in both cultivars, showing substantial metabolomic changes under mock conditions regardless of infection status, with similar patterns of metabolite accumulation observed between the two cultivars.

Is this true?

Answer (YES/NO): NO